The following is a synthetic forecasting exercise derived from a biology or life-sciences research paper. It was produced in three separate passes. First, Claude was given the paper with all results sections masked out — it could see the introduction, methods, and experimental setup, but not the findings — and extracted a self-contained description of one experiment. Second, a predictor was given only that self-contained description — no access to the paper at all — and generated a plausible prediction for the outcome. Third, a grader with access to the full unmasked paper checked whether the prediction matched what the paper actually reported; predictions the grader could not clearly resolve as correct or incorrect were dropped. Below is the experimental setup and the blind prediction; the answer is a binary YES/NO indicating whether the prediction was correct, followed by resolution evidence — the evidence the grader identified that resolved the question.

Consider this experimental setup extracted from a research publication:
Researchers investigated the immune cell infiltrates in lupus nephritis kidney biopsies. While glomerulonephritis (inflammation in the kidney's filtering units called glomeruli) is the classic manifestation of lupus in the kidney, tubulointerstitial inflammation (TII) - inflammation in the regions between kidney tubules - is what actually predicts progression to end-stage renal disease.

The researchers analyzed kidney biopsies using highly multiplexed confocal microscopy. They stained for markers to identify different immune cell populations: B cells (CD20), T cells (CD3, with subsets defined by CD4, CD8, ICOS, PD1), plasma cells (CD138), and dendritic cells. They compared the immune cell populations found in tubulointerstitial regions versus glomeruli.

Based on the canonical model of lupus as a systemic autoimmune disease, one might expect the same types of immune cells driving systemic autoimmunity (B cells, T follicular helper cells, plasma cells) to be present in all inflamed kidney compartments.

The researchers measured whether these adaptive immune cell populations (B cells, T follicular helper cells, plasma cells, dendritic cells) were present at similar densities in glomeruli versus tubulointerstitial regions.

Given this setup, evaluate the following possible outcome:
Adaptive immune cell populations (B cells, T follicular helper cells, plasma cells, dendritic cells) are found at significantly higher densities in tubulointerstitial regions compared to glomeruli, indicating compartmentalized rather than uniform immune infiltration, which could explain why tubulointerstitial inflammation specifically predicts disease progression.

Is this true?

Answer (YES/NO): YES